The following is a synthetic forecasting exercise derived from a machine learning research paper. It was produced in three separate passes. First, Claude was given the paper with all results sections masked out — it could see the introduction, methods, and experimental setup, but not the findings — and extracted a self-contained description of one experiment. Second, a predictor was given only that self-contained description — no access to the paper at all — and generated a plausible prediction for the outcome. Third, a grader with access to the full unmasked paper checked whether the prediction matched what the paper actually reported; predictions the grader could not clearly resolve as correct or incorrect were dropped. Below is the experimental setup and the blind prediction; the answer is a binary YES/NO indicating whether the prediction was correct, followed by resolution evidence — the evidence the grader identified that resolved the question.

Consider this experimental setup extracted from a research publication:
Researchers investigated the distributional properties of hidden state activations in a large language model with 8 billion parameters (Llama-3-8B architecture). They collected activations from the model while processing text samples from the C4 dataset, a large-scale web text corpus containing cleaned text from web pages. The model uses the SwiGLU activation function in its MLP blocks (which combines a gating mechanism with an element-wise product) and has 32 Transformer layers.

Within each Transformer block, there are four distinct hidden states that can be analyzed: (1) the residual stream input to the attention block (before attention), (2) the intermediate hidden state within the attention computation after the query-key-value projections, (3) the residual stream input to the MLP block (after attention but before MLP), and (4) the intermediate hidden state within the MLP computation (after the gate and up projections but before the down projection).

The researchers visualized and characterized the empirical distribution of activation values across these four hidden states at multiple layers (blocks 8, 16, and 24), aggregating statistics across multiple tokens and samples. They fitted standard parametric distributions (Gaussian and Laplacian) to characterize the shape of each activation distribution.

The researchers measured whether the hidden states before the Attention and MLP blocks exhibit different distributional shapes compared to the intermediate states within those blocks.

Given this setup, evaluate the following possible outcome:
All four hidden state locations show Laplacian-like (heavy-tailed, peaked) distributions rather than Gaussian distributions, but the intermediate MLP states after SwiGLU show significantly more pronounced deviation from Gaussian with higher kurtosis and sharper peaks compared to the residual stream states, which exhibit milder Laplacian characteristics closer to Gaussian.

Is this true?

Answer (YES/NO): NO